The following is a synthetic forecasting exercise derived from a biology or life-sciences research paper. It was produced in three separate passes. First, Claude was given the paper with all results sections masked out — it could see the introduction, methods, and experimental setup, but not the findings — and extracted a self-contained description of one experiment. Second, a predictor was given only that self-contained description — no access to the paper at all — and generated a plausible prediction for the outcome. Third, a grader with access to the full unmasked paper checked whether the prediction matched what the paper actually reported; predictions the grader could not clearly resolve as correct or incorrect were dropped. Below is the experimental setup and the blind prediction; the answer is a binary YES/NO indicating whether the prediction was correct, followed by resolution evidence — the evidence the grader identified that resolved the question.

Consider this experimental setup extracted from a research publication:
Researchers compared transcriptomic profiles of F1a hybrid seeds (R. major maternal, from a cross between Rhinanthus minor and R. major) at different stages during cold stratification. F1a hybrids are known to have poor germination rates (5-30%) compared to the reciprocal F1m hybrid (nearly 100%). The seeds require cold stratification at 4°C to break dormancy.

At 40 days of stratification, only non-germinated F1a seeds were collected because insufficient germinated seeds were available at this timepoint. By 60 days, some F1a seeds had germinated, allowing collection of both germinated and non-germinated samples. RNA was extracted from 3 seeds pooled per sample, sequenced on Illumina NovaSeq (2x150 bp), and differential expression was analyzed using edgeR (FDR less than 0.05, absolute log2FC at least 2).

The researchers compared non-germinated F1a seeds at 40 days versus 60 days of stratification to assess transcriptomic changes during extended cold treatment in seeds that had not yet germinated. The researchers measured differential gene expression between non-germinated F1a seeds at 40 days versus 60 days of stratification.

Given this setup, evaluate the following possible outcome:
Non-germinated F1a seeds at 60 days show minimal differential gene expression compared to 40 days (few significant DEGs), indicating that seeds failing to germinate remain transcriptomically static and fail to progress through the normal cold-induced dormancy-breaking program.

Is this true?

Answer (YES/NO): NO